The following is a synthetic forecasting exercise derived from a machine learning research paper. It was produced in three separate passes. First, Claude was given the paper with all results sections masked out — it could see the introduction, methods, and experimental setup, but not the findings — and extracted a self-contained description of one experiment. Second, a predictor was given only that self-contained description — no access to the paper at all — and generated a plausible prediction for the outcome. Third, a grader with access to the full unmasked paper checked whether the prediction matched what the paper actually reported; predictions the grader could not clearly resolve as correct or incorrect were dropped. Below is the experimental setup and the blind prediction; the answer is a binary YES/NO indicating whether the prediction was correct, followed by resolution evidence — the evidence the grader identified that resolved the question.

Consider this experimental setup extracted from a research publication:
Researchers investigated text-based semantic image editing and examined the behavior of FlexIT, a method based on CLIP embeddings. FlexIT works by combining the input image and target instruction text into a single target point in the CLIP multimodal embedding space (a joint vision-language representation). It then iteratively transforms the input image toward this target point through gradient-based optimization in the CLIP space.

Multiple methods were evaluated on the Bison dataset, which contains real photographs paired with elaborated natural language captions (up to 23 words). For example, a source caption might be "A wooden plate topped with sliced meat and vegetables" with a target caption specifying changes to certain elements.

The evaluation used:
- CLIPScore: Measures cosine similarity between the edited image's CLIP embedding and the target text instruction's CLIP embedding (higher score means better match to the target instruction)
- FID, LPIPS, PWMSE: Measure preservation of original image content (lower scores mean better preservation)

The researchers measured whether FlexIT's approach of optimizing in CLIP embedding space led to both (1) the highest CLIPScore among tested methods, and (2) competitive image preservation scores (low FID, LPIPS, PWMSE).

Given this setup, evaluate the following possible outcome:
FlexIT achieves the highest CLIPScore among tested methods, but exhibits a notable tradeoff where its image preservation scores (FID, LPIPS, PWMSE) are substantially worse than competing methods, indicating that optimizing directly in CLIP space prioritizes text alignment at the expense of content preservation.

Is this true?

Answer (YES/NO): NO